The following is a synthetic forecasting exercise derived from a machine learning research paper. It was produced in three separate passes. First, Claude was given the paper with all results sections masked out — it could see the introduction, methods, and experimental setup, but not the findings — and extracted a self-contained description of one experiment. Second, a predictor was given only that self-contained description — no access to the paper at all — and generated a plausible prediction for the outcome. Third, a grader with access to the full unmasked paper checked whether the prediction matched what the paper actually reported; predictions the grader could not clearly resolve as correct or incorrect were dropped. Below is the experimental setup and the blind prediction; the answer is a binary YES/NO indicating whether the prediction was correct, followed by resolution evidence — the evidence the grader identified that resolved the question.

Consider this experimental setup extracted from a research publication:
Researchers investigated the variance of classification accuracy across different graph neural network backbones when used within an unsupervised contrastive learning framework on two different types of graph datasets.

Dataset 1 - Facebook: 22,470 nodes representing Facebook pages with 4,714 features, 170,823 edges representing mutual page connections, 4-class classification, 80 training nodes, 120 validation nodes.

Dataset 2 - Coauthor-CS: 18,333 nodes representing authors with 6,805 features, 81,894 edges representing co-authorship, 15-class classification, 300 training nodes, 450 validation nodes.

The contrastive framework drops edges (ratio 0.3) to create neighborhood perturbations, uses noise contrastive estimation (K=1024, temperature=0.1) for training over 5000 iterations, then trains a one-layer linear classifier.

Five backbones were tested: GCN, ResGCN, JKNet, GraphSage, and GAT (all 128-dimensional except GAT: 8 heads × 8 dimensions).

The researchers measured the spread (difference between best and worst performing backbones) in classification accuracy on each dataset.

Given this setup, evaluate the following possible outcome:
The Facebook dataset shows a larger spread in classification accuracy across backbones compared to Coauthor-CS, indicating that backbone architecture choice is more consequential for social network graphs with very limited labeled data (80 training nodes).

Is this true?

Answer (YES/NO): YES